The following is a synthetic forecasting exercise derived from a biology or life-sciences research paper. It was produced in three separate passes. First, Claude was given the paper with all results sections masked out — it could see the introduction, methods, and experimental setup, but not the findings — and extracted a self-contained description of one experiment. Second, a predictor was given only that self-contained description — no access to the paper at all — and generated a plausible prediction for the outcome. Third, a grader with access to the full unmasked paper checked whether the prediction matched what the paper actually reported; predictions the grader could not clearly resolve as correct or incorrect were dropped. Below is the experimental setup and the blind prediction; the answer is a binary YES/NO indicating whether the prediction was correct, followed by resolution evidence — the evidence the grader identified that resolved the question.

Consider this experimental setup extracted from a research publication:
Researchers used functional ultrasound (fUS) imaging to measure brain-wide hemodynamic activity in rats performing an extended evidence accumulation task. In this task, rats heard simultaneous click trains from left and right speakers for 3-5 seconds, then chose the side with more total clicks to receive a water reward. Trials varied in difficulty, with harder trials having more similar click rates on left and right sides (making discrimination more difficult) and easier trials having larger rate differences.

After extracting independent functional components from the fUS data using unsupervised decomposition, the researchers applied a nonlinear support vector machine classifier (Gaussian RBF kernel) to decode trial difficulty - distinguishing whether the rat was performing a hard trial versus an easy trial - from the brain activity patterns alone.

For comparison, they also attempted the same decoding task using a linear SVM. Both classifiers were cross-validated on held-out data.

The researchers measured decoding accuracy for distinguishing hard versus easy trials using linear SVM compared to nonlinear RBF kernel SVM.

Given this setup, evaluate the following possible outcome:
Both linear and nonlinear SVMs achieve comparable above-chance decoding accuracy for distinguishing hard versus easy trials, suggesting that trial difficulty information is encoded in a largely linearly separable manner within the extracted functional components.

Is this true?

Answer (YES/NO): NO